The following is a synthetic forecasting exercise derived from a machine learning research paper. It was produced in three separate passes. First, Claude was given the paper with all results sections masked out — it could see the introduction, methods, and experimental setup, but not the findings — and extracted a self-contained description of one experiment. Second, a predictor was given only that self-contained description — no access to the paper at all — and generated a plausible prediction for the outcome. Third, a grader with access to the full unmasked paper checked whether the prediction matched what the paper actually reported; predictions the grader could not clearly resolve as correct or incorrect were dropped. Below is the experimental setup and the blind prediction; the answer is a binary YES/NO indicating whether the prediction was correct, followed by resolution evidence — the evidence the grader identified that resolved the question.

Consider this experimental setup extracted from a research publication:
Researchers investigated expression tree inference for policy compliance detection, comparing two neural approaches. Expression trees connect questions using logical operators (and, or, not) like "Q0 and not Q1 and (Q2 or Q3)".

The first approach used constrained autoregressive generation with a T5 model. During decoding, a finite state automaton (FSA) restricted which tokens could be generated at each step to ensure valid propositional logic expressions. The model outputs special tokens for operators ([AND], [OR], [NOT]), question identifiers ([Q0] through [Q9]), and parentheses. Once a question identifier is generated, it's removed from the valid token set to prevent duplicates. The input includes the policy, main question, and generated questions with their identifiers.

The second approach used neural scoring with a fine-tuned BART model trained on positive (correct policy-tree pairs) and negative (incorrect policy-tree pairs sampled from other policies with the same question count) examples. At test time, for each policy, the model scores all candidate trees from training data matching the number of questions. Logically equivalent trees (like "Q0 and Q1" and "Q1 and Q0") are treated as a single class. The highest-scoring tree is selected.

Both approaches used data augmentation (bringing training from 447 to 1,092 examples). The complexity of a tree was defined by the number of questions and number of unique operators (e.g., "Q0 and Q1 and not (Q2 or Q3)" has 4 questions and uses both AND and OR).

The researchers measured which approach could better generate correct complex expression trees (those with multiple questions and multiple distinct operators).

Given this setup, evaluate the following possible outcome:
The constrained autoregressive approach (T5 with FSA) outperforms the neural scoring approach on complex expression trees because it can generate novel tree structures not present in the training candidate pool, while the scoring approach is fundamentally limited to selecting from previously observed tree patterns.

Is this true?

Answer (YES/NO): YES